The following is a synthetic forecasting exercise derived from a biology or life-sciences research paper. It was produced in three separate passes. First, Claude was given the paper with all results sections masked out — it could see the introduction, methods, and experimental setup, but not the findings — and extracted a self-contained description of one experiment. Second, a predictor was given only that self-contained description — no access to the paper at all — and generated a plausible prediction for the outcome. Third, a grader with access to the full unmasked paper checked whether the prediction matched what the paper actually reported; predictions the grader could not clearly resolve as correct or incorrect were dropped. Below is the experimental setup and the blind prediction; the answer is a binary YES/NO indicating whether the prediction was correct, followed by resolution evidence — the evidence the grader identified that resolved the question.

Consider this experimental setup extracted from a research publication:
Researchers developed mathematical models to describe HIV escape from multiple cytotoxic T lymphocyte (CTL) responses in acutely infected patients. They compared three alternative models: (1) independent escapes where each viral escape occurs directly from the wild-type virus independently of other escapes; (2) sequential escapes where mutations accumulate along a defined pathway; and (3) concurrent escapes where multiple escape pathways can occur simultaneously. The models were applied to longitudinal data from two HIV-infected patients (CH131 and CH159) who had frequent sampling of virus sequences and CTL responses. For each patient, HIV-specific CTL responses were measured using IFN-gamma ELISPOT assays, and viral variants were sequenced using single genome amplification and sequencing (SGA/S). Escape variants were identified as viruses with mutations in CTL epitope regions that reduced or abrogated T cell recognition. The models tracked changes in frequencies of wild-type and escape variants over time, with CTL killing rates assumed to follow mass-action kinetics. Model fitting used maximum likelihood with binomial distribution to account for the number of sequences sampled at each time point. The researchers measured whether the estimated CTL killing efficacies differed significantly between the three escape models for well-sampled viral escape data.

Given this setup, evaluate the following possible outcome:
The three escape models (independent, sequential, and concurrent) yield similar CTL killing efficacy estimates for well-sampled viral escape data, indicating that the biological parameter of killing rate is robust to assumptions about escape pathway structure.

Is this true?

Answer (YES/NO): YES